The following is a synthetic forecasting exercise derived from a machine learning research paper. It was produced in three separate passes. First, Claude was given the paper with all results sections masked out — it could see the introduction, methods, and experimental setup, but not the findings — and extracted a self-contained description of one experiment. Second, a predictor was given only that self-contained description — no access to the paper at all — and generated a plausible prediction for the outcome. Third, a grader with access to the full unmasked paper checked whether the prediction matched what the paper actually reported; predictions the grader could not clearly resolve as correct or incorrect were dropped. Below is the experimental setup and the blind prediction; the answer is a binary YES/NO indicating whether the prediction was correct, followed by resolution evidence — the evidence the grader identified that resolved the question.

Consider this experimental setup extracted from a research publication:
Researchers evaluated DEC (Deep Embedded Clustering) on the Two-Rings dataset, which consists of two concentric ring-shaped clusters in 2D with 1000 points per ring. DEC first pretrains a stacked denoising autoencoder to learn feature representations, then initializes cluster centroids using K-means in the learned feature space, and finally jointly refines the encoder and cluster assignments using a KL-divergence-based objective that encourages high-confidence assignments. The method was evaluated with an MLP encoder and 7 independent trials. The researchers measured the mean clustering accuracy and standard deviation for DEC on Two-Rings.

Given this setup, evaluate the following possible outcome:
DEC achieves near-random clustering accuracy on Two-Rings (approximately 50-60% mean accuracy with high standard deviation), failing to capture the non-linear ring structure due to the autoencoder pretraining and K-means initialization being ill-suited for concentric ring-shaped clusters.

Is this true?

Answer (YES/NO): NO